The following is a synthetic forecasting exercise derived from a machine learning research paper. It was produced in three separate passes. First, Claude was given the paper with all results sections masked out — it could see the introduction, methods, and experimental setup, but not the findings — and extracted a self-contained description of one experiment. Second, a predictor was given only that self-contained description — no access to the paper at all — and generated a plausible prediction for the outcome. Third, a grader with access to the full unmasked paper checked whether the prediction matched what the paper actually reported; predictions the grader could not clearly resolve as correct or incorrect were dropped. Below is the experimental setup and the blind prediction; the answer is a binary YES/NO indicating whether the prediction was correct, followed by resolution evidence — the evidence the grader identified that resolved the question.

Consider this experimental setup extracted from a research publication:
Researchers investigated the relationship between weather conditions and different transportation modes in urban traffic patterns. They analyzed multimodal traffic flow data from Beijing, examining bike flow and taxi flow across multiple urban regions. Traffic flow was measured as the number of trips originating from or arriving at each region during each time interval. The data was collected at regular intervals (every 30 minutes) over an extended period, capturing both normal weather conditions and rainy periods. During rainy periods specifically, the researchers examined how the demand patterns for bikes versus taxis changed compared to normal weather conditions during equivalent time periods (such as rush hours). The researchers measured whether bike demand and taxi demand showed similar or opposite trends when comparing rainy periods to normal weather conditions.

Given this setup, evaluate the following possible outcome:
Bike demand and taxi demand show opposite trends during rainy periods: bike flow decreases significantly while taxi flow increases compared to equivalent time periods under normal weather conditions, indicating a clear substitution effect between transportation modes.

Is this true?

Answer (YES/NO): YES